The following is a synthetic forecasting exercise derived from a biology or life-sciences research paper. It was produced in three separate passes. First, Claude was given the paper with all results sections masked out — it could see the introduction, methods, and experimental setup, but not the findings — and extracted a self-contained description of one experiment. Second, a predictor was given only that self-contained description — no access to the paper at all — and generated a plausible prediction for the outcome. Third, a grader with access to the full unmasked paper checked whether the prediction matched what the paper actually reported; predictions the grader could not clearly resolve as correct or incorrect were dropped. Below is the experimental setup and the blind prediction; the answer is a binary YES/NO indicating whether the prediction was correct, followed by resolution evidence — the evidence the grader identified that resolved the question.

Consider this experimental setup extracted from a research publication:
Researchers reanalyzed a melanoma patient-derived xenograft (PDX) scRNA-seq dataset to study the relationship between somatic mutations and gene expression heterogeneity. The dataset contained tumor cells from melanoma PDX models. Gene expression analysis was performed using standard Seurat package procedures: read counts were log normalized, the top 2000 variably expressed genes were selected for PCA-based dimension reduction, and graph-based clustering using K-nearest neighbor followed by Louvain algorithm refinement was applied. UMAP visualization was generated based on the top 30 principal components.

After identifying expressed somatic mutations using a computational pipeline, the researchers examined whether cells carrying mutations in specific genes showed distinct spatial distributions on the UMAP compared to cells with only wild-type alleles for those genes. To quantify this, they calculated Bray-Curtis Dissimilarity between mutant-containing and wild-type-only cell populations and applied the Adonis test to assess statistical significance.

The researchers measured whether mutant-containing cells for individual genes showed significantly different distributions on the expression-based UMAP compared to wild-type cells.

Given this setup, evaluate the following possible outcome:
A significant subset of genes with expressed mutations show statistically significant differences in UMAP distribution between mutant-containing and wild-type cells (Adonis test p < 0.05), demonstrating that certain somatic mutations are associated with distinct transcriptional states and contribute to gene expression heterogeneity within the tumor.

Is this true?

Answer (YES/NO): YES